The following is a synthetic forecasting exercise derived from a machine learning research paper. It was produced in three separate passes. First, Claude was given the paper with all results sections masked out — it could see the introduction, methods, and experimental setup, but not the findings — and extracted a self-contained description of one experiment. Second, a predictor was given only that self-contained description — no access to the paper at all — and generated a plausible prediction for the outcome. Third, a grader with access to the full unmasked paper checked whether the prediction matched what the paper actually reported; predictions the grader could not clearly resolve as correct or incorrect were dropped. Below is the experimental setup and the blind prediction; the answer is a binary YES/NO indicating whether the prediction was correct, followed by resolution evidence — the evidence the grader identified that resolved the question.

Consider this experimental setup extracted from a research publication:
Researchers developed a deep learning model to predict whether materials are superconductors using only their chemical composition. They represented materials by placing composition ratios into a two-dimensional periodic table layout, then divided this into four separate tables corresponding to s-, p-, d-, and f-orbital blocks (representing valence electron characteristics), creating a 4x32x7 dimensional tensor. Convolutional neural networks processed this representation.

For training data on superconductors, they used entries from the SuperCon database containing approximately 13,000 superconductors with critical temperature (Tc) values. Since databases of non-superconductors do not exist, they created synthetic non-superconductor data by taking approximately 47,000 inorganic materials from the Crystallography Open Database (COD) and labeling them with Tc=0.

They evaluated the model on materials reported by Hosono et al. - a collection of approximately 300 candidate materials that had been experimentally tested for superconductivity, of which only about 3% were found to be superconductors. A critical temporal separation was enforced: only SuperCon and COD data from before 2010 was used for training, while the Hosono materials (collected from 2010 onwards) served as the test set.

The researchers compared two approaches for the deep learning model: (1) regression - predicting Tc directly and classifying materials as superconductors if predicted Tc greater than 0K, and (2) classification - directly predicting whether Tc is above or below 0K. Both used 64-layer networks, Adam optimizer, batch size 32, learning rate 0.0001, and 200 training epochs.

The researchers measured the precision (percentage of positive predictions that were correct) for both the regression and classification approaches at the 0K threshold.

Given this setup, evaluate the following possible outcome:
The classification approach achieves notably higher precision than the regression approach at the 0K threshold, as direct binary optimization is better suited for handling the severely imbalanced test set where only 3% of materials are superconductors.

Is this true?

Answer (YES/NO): YES